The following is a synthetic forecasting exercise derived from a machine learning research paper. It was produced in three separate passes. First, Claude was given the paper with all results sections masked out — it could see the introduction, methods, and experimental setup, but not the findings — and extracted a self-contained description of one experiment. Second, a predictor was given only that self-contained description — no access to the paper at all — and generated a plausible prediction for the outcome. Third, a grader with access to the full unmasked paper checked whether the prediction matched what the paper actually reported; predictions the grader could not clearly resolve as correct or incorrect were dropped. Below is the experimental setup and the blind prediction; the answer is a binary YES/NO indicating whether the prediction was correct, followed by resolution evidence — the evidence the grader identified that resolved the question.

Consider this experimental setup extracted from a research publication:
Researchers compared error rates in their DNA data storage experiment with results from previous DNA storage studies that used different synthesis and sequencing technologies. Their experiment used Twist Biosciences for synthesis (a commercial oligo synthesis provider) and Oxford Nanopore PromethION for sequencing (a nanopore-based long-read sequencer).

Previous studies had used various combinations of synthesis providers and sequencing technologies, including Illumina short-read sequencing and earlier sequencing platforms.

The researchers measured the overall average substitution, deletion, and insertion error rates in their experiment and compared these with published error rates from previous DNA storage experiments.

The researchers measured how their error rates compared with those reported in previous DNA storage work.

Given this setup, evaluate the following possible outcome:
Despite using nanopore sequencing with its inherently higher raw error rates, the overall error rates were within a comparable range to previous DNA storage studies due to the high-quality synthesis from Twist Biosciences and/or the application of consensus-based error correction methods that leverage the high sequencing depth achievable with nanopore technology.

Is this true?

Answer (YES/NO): NO